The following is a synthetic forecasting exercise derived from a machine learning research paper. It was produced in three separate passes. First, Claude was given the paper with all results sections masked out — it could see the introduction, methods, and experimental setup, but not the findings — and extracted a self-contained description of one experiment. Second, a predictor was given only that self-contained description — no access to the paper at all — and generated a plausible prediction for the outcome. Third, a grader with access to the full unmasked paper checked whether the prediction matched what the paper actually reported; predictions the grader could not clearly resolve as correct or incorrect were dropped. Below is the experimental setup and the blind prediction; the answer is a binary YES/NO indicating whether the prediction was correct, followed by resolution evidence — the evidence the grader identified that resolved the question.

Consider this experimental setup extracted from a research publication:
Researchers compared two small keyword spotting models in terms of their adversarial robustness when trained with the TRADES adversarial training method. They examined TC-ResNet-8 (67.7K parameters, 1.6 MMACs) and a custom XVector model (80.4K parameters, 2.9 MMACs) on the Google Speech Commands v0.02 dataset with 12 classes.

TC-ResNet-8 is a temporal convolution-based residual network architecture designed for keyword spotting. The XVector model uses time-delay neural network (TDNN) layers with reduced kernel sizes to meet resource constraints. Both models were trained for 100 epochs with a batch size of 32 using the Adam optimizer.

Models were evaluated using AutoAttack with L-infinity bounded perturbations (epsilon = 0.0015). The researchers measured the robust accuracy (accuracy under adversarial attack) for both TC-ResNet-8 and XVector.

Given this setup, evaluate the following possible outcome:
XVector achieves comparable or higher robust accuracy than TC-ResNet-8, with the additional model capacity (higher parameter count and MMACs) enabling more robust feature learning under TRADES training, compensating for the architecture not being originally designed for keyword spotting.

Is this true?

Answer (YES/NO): YES